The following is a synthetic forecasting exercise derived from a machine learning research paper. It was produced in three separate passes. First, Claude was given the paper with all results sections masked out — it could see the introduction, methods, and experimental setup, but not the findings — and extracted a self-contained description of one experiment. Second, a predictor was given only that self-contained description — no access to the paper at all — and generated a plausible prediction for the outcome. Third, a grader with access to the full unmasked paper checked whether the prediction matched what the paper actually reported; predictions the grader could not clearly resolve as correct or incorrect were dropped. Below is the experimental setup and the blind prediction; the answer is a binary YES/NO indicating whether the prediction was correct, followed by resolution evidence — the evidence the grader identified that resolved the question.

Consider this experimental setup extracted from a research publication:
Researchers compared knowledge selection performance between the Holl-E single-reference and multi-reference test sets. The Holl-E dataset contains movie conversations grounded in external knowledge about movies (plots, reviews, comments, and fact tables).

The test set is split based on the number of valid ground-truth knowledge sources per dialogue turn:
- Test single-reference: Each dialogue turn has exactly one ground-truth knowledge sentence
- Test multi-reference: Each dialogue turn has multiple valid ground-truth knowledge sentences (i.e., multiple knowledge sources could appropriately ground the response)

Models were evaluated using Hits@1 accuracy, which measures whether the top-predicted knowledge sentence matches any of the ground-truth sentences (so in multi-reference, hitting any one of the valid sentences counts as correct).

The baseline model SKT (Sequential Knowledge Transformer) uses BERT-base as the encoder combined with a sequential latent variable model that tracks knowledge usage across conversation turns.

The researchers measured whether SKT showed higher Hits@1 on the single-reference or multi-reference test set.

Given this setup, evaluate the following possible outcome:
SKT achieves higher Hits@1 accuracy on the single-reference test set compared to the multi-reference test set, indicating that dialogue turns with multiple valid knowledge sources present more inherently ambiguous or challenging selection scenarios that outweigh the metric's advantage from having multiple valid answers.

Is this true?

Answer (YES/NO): NO